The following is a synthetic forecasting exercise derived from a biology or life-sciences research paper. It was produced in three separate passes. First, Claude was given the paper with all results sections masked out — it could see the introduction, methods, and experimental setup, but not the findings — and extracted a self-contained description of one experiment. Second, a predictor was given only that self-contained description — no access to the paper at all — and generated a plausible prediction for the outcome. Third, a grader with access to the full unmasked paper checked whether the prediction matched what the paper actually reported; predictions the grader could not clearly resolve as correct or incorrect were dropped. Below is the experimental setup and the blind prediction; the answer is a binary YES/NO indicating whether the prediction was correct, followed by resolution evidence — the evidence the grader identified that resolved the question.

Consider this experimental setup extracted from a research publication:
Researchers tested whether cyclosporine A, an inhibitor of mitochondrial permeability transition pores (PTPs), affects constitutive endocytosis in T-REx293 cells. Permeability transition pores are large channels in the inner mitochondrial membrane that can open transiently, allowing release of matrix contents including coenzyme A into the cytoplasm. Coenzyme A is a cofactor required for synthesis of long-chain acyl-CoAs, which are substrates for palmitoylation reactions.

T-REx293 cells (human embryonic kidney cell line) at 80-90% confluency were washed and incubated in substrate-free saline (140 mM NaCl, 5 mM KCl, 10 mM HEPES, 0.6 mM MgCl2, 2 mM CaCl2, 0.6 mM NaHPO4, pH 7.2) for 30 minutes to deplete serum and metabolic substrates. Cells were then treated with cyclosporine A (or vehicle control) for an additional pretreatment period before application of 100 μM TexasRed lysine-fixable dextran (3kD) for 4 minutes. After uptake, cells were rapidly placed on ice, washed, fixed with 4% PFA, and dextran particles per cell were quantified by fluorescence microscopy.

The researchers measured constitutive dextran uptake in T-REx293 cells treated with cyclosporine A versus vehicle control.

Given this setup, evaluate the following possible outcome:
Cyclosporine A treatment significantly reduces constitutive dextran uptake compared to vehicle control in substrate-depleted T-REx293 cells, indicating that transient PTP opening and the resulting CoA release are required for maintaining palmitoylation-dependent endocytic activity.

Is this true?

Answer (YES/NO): YES